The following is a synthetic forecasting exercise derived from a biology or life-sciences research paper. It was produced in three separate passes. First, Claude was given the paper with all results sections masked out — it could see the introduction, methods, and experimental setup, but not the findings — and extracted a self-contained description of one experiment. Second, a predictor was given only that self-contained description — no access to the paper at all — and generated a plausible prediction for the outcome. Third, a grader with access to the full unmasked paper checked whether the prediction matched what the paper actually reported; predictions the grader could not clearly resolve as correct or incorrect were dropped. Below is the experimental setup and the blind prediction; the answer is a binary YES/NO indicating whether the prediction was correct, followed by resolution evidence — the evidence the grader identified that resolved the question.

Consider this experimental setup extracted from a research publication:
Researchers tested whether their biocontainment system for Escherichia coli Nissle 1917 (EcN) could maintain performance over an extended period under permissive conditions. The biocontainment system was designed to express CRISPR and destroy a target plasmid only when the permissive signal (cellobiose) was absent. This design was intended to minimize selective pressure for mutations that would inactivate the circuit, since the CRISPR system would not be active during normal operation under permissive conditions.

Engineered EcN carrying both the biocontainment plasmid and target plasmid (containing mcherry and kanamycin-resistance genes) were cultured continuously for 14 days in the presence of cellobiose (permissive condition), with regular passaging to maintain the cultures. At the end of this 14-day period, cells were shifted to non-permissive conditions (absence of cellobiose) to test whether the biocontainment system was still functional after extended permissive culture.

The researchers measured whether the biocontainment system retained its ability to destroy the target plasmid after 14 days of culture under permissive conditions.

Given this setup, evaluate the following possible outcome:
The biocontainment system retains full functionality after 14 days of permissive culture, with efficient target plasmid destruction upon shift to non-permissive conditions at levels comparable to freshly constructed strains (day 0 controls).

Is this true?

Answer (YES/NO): YES